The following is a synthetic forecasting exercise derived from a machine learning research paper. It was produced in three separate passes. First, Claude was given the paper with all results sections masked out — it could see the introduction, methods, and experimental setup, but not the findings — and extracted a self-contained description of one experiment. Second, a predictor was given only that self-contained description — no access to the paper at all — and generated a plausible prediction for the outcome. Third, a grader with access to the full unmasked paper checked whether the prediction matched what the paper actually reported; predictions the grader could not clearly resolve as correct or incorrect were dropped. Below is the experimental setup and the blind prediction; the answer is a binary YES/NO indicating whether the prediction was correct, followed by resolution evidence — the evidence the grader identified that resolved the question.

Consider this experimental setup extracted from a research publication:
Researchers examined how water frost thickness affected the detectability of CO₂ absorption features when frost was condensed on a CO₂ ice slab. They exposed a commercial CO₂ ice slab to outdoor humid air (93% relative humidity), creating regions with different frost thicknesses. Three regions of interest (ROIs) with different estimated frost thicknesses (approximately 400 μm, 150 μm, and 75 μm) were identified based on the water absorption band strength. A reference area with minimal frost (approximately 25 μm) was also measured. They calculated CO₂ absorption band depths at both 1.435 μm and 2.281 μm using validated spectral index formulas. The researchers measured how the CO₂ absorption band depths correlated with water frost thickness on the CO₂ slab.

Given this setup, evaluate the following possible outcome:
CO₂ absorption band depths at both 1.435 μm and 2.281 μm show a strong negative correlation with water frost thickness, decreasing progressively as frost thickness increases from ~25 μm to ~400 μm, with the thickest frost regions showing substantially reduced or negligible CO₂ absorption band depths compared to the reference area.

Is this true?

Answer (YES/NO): YES